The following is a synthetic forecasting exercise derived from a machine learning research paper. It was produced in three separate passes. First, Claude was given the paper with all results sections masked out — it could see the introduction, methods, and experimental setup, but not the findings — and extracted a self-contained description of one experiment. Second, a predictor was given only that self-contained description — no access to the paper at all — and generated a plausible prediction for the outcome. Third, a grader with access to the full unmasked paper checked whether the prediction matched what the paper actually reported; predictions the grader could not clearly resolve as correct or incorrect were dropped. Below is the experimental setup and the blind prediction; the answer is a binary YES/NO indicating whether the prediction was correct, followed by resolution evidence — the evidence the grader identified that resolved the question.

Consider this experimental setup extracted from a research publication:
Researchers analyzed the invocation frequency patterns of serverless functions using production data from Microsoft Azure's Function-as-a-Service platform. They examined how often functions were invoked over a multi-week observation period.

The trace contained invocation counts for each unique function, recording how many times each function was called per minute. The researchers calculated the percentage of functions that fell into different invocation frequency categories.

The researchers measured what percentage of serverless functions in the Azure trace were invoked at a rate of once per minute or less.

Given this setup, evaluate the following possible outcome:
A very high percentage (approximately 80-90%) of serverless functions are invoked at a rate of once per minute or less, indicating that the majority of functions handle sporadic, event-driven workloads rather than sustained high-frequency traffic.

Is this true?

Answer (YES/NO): YES